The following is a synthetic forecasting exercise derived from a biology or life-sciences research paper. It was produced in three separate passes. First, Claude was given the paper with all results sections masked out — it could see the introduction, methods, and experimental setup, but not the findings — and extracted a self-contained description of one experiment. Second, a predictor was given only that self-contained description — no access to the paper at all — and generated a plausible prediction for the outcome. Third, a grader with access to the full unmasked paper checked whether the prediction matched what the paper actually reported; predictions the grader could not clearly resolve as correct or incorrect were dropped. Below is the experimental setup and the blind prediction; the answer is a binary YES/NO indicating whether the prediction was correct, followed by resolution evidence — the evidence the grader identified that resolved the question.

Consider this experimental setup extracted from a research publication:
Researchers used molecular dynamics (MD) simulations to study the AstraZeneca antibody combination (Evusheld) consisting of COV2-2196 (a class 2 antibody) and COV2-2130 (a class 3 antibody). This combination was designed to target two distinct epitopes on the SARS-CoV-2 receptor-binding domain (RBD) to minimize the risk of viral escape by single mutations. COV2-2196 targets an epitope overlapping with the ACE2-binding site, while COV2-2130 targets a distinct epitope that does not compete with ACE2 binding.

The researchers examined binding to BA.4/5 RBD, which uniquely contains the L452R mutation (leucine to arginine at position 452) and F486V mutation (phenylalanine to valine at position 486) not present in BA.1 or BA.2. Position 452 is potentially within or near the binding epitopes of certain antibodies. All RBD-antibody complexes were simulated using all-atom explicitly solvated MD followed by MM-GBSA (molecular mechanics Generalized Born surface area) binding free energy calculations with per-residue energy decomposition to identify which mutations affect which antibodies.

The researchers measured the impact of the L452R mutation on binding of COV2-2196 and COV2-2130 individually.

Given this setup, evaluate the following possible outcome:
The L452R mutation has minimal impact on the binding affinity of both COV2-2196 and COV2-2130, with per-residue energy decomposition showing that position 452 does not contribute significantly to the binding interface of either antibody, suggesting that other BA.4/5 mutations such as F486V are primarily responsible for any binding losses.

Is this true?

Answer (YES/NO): NO